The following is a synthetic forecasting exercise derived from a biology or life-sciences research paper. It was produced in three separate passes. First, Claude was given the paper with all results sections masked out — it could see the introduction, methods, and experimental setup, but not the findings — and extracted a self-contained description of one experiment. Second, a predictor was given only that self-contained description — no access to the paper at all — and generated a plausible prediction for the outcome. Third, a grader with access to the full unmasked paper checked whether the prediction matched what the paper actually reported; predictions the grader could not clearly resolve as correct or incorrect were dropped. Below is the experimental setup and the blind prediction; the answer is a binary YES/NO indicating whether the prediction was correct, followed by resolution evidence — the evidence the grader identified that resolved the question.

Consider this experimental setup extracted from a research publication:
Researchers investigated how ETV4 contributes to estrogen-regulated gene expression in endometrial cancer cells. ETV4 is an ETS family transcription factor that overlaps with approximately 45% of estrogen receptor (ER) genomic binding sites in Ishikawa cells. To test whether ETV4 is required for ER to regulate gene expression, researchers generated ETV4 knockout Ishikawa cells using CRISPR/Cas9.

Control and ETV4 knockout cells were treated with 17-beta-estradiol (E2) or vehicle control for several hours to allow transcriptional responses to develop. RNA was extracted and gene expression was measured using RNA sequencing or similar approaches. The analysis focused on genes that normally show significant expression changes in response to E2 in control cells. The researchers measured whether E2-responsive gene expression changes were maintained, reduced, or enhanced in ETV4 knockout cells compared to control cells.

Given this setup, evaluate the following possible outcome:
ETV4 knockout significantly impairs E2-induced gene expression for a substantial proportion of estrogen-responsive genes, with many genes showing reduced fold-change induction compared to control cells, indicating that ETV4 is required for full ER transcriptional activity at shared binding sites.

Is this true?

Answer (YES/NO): YES